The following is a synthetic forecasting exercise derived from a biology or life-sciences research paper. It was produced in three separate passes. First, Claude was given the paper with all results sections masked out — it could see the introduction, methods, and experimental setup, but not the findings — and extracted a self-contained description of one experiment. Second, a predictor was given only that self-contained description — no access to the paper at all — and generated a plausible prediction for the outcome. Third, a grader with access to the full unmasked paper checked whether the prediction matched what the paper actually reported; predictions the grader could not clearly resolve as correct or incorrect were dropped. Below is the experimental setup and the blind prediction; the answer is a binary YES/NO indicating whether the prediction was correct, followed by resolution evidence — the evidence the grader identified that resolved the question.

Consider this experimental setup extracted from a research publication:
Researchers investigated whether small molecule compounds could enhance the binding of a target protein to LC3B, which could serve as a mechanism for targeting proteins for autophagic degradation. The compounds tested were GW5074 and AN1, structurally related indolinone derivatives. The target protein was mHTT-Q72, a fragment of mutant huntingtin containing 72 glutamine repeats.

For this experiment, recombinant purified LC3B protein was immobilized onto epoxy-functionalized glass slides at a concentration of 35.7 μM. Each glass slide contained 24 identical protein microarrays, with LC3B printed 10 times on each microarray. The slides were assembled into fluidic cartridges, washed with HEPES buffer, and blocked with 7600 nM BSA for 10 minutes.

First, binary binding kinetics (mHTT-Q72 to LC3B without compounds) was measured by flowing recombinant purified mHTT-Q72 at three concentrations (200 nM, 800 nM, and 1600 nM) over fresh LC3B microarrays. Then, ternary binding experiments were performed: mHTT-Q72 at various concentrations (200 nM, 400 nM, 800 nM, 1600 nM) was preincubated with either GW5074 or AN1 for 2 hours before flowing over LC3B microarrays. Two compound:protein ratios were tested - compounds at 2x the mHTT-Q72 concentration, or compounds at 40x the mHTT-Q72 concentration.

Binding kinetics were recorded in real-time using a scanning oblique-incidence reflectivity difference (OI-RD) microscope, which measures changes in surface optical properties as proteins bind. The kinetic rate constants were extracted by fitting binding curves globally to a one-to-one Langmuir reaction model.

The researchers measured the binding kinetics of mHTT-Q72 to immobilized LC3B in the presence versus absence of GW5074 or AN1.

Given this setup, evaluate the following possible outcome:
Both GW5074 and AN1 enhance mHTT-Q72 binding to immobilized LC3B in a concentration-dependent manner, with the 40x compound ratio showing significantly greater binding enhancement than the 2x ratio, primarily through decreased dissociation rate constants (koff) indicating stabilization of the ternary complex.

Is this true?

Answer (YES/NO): NO